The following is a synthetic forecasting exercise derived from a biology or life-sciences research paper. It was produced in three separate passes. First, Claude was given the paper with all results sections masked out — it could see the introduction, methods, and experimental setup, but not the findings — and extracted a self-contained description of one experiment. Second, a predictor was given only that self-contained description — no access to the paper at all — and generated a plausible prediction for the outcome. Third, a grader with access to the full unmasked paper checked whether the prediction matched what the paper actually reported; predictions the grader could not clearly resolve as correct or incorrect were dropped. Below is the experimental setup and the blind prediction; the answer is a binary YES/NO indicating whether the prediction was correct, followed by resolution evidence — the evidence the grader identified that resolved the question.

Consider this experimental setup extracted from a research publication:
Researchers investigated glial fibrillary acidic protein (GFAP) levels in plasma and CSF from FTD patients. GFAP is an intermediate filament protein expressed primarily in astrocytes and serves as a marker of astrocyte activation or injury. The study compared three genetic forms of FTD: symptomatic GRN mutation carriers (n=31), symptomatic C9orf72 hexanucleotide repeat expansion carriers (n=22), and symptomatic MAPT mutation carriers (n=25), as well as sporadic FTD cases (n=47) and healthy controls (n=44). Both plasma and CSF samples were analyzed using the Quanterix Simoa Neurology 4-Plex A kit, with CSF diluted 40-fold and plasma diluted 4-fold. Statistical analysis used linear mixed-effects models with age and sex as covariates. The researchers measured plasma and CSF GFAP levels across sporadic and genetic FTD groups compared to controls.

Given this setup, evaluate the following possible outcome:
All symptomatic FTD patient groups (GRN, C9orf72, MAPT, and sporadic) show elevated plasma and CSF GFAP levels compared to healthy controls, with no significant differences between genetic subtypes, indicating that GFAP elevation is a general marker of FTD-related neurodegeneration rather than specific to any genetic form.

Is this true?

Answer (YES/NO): NO